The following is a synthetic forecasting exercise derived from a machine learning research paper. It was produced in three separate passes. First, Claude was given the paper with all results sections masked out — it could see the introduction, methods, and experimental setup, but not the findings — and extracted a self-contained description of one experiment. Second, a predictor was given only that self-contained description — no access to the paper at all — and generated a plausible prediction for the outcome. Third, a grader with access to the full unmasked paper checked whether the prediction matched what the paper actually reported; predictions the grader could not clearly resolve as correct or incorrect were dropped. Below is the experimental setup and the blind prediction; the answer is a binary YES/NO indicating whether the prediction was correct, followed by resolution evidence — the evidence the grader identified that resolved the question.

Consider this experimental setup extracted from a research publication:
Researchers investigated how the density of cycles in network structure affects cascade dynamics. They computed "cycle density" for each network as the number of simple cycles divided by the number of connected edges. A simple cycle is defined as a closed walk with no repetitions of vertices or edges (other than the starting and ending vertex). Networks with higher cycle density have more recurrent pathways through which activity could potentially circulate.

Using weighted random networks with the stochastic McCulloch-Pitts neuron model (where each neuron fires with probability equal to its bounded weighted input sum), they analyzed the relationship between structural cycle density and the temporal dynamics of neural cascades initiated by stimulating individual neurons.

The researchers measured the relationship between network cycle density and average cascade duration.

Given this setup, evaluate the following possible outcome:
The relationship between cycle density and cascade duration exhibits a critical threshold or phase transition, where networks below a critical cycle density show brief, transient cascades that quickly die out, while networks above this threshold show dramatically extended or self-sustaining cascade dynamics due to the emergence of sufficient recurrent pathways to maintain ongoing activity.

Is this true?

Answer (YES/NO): NO